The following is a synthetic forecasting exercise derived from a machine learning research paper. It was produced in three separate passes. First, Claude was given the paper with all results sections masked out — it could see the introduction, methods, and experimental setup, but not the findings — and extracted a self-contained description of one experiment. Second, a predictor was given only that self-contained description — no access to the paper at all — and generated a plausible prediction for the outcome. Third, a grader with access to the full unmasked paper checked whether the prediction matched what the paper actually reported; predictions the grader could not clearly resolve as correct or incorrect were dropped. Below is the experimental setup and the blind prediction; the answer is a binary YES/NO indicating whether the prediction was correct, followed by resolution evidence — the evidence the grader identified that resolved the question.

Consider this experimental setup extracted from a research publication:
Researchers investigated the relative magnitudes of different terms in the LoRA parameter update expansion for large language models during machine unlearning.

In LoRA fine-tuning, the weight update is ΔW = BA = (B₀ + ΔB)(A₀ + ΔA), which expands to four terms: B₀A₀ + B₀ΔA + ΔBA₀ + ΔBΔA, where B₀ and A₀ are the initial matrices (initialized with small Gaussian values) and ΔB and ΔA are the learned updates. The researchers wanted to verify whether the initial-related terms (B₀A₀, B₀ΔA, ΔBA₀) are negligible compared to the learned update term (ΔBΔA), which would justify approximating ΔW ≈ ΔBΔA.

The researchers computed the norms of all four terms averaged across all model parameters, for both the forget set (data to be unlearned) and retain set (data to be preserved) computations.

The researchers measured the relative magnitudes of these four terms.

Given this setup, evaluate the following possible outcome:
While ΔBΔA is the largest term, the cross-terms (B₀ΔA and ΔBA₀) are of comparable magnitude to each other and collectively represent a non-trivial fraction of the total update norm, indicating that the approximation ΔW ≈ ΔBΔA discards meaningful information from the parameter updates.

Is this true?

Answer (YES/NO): NO